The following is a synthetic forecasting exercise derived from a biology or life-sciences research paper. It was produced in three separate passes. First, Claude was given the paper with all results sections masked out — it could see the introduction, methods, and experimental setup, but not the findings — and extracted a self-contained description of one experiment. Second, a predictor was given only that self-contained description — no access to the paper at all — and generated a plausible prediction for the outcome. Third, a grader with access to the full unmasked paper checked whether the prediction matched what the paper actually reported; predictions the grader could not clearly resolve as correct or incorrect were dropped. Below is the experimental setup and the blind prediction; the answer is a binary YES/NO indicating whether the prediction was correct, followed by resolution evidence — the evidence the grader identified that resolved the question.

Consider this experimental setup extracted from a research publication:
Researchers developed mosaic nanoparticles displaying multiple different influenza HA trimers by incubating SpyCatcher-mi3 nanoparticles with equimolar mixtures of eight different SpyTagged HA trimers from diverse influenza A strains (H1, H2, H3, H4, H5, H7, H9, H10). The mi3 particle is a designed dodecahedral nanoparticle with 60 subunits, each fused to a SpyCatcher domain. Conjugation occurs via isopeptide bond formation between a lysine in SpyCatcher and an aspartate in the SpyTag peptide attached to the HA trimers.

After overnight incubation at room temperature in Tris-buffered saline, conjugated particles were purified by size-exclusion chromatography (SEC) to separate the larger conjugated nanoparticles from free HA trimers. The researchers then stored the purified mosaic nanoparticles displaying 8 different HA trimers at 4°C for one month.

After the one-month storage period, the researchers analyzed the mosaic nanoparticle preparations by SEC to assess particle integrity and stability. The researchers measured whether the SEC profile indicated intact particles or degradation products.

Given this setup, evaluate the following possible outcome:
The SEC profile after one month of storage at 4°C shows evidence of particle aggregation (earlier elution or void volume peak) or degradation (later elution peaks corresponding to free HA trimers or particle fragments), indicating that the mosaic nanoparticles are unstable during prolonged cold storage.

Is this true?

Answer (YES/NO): NO